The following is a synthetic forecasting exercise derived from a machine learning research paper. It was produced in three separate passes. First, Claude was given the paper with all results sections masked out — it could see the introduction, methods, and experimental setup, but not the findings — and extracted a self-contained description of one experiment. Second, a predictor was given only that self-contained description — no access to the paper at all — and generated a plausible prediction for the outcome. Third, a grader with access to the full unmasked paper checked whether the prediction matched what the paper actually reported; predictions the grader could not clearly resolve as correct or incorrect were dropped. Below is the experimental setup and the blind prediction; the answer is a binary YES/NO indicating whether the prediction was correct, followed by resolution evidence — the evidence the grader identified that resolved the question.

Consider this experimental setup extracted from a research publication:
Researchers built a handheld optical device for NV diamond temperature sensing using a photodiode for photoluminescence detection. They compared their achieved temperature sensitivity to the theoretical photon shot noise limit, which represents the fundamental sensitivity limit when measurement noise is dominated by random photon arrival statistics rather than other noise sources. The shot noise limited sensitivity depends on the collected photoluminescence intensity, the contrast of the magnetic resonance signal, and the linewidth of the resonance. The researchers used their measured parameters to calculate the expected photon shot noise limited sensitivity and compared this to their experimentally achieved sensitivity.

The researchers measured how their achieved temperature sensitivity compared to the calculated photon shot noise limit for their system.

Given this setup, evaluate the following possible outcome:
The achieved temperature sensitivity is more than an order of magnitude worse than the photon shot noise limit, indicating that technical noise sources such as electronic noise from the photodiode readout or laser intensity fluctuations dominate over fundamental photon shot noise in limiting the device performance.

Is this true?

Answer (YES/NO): NO